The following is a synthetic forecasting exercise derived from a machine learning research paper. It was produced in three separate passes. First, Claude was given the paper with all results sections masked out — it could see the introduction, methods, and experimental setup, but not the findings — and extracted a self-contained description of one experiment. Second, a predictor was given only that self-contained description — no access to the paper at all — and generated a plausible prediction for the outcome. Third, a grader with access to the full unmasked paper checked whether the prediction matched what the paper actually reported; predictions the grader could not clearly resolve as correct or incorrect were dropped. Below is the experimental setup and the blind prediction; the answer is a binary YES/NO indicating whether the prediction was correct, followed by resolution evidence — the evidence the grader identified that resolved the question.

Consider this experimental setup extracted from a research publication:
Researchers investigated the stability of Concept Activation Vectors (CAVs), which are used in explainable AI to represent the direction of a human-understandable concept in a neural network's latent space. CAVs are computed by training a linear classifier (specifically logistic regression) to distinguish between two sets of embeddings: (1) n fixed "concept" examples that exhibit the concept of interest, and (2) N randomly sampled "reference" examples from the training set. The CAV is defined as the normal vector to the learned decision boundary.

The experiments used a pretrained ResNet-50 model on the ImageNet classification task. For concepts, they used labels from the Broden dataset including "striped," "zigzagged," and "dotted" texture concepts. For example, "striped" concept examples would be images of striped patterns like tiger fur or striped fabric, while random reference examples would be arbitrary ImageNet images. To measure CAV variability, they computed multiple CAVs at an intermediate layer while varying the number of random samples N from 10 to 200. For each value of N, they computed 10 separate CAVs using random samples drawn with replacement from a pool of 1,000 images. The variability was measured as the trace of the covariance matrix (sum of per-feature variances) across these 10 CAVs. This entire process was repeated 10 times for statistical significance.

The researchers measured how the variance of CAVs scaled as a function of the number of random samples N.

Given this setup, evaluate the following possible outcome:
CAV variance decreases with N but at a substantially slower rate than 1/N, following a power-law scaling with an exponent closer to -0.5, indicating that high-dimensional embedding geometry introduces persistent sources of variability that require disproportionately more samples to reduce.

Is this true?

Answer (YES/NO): NO